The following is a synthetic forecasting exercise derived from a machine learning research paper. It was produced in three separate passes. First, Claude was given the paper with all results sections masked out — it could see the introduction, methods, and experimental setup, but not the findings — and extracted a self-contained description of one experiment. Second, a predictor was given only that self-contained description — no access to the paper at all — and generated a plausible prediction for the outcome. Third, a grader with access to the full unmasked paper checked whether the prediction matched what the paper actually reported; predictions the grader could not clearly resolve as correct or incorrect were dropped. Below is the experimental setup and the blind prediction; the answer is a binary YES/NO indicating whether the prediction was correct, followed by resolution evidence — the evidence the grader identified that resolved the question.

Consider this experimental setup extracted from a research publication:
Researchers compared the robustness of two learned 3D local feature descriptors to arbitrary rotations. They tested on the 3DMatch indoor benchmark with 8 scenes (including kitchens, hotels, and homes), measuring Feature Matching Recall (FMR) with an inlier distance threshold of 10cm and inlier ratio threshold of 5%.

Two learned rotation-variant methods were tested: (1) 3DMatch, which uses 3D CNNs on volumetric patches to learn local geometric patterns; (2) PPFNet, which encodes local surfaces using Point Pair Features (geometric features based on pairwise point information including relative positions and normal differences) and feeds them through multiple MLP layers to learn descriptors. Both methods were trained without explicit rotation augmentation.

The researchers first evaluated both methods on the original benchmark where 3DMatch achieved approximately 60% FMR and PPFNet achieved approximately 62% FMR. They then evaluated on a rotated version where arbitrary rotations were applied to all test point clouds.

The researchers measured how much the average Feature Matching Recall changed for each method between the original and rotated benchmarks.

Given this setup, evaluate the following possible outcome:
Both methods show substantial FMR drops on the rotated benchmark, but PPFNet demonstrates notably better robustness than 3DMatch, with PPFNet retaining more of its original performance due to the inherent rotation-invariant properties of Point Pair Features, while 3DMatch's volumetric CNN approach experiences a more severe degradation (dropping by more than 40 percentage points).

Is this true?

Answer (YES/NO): NO